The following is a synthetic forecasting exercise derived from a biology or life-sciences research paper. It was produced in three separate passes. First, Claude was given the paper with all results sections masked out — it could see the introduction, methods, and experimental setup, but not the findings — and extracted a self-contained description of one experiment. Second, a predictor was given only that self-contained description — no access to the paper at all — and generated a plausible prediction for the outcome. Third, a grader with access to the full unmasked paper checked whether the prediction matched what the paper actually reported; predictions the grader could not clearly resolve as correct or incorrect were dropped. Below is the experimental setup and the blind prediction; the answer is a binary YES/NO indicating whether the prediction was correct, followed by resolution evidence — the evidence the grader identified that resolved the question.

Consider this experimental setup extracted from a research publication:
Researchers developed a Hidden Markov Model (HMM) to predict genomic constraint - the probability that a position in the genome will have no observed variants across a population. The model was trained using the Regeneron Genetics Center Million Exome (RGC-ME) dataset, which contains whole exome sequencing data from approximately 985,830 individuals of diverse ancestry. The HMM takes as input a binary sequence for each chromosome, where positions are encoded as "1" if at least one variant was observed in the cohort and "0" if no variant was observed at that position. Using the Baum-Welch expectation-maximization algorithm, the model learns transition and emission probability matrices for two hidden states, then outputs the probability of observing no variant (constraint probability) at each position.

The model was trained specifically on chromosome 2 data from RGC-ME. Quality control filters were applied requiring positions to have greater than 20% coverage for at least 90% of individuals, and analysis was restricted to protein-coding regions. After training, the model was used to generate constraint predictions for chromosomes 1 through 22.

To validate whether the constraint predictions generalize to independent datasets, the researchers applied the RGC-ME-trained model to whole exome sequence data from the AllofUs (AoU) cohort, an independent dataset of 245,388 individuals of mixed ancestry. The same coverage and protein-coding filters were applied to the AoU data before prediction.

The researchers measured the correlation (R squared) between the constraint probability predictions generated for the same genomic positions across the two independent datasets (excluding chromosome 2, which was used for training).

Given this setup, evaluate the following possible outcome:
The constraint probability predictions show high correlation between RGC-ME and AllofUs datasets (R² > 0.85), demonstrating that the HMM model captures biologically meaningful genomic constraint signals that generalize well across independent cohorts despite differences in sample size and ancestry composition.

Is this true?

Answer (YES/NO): NO